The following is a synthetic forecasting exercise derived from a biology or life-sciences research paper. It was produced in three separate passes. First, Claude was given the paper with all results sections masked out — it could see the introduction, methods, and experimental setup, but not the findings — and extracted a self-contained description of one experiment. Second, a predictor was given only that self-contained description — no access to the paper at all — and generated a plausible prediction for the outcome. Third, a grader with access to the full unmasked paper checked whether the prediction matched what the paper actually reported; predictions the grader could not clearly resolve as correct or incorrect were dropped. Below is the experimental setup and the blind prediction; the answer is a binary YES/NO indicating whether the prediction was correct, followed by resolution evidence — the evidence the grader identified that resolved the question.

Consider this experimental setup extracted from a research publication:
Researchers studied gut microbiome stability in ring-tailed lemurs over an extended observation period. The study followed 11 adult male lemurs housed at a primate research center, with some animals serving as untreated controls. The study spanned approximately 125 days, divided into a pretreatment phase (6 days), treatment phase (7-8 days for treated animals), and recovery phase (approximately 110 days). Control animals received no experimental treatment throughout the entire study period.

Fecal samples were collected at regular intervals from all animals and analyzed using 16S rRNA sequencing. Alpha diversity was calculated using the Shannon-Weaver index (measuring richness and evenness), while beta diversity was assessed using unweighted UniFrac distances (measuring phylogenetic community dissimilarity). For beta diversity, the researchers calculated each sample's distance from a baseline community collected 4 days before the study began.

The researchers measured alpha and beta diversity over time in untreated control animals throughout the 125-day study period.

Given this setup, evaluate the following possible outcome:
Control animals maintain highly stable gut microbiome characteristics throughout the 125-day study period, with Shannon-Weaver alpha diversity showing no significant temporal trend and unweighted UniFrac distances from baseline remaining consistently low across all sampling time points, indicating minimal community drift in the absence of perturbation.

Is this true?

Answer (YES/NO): YES